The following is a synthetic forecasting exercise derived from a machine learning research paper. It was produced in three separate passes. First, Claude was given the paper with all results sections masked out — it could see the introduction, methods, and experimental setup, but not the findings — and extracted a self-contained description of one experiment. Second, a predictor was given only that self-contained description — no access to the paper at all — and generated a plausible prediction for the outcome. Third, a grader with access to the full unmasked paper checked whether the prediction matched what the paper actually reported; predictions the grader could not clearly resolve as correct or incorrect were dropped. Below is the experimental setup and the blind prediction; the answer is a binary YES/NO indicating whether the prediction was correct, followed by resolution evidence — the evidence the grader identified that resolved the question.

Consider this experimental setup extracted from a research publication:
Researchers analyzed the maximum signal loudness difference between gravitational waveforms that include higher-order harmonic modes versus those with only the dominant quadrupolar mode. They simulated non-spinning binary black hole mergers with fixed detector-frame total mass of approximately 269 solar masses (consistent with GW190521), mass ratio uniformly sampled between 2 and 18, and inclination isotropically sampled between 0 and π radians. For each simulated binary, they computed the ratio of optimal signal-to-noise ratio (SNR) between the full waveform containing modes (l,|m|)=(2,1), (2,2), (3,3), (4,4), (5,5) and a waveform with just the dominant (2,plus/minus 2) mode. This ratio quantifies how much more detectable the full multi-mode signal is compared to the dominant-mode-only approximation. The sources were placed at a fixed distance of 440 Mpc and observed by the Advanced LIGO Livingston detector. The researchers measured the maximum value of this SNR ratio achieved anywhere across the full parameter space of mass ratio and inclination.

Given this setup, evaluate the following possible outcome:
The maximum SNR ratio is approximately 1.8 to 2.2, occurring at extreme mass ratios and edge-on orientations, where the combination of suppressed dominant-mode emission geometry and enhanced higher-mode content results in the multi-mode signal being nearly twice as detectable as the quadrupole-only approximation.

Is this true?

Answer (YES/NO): YES